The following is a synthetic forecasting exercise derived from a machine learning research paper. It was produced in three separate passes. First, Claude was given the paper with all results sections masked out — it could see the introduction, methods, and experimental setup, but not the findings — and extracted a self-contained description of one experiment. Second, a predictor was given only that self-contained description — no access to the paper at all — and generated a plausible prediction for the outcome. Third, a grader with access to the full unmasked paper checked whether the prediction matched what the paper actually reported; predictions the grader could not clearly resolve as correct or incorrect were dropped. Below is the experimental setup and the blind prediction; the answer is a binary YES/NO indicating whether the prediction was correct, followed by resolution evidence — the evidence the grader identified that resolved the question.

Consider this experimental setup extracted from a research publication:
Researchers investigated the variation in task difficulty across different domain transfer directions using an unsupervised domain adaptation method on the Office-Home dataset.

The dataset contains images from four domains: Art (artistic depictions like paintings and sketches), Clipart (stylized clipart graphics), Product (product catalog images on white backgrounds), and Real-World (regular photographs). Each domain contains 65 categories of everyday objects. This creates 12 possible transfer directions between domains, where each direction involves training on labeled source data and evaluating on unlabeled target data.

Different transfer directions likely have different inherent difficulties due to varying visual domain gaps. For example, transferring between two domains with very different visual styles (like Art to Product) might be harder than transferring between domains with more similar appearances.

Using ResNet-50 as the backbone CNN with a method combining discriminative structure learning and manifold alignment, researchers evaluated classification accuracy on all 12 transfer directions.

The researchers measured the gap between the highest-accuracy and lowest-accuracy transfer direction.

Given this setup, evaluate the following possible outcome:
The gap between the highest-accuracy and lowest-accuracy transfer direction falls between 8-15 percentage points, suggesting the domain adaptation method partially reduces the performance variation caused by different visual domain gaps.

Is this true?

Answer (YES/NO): NO